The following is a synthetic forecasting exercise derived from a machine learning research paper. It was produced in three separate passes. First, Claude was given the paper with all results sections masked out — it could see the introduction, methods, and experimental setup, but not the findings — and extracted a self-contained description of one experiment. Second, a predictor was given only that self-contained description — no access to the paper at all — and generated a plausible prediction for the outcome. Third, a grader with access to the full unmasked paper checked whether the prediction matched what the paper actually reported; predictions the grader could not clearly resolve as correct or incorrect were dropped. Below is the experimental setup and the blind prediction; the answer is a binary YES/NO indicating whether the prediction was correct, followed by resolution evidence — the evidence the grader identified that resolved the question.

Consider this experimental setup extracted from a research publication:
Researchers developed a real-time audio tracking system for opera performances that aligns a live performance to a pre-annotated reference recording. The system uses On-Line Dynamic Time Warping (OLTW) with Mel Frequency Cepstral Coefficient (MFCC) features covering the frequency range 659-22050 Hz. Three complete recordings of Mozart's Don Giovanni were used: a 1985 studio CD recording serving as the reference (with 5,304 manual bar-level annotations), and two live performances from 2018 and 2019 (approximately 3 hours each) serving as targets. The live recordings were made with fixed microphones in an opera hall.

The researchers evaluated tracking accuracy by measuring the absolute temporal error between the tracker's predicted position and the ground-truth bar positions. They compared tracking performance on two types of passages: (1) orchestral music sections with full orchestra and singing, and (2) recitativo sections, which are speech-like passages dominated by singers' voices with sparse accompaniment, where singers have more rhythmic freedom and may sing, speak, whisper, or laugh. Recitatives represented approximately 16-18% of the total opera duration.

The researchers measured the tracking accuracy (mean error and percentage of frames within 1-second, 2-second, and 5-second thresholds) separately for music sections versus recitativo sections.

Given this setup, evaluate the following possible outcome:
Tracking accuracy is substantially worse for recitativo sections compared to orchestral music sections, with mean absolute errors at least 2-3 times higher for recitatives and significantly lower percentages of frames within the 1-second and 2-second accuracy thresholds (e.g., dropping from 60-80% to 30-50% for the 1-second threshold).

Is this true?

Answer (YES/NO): NO